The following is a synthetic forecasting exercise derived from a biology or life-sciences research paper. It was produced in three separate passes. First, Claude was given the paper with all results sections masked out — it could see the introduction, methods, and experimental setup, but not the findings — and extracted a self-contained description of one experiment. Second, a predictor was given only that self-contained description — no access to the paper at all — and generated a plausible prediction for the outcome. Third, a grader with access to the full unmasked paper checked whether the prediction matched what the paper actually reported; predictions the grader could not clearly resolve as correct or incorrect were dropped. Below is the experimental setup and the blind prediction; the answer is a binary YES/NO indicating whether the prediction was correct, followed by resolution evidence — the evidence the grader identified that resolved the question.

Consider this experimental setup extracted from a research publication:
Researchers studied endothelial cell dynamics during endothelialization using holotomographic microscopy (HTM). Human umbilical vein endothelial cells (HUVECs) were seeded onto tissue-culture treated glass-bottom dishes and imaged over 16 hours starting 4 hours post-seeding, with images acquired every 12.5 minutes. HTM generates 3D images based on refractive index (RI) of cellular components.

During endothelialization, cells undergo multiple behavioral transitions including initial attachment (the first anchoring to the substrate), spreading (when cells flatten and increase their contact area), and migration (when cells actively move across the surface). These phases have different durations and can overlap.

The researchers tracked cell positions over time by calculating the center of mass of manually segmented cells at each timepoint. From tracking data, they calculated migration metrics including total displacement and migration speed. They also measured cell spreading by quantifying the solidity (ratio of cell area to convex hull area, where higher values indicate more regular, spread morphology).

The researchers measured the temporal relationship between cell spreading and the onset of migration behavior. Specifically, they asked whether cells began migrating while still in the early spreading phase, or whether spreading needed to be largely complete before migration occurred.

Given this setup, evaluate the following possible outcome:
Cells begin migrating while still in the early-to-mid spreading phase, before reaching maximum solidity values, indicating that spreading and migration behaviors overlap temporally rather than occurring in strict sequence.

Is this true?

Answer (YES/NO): YES